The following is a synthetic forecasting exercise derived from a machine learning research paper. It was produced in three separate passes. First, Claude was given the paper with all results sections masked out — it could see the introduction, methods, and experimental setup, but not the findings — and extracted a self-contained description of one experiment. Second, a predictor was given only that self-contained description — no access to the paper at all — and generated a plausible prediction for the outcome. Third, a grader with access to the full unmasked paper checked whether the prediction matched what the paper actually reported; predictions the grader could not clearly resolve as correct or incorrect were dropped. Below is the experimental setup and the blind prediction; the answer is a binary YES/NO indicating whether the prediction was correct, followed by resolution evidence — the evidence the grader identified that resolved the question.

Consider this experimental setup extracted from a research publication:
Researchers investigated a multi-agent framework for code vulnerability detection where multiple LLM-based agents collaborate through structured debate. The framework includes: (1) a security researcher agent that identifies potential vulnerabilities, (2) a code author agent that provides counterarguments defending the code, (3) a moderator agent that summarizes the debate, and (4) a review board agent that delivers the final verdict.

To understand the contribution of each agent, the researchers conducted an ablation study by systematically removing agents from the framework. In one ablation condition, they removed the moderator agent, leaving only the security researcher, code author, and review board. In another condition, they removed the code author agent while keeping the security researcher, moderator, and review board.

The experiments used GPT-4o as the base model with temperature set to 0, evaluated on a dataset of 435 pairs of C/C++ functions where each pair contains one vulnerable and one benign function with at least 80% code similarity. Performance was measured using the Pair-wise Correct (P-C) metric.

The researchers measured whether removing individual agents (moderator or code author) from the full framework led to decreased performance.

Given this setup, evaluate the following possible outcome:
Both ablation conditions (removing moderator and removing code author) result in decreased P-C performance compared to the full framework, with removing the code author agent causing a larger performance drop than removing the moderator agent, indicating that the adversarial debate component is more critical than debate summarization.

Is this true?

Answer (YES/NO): NO